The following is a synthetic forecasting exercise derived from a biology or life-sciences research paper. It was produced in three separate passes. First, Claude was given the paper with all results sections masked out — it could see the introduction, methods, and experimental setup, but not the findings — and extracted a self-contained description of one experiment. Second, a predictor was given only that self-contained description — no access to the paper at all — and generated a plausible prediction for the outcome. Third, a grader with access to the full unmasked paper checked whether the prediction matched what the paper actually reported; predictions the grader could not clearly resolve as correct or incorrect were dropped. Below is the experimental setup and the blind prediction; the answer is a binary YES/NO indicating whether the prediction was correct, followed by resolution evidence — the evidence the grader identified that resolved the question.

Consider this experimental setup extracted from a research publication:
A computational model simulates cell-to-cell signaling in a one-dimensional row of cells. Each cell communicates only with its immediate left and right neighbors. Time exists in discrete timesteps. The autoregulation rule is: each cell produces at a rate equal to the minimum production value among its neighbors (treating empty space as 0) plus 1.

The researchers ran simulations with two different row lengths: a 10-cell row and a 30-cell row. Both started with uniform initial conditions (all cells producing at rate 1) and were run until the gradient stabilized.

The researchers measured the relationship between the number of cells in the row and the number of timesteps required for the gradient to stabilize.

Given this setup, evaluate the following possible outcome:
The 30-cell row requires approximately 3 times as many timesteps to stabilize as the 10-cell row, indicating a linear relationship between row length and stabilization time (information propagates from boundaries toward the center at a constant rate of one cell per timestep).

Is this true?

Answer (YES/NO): YES